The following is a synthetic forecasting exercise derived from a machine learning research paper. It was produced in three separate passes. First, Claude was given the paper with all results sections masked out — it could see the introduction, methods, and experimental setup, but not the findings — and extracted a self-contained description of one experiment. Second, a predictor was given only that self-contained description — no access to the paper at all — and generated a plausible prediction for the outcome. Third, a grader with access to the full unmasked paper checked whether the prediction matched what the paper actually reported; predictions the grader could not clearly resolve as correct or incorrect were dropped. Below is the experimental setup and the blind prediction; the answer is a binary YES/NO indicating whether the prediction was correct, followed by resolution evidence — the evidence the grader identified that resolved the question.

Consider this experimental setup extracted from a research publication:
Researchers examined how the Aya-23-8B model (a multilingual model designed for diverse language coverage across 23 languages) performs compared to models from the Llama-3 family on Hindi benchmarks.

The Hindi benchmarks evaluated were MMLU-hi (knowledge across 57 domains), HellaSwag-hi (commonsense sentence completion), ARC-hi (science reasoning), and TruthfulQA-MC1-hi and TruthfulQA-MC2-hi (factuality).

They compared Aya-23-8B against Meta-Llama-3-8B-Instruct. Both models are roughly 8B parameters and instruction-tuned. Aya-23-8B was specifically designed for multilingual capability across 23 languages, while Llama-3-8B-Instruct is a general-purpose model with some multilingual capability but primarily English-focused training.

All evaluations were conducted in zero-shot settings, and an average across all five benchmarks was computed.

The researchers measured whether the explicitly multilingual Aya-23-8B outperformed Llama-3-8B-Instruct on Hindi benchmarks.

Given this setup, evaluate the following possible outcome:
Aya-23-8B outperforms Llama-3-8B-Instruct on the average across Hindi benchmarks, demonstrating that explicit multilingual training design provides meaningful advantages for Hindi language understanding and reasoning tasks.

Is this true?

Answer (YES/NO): NO